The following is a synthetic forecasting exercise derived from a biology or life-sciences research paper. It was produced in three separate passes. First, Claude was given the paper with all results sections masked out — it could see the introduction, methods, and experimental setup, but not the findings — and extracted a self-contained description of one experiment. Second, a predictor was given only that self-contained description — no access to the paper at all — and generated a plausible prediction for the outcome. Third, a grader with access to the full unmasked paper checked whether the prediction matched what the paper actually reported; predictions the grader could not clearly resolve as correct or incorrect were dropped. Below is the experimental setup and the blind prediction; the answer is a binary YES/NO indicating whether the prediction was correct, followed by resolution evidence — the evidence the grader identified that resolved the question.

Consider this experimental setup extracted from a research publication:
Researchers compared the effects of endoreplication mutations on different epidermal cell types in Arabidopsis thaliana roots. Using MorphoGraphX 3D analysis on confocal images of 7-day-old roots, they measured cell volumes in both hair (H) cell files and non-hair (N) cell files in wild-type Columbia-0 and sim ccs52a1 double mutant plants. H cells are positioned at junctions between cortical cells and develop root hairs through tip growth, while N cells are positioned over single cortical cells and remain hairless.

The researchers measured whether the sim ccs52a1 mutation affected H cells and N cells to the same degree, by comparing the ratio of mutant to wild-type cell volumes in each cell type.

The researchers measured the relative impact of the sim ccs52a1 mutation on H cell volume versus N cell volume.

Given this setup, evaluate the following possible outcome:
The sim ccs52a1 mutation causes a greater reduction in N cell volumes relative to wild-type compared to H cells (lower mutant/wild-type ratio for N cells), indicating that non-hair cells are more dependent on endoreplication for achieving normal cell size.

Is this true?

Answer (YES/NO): NO